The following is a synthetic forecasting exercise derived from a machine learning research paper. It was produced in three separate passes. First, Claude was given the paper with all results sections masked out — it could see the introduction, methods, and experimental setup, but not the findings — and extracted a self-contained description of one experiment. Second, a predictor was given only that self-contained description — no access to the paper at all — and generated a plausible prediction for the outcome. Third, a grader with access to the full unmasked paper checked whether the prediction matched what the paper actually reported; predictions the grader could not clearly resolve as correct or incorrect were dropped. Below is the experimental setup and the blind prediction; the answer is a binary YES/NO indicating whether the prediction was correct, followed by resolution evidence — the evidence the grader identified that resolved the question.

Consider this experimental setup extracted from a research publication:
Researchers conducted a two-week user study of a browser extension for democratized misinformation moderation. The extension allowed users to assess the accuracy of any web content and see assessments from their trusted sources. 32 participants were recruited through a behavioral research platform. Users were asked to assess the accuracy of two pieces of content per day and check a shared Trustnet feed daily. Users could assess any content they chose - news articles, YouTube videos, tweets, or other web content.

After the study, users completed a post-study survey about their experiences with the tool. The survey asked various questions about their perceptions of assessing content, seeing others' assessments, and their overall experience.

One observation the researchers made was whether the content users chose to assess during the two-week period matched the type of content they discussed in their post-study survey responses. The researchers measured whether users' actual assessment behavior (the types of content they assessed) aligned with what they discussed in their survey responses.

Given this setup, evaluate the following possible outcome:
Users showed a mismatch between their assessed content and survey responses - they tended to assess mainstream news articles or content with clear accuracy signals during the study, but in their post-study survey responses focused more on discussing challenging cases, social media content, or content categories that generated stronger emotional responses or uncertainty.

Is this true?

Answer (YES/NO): NO